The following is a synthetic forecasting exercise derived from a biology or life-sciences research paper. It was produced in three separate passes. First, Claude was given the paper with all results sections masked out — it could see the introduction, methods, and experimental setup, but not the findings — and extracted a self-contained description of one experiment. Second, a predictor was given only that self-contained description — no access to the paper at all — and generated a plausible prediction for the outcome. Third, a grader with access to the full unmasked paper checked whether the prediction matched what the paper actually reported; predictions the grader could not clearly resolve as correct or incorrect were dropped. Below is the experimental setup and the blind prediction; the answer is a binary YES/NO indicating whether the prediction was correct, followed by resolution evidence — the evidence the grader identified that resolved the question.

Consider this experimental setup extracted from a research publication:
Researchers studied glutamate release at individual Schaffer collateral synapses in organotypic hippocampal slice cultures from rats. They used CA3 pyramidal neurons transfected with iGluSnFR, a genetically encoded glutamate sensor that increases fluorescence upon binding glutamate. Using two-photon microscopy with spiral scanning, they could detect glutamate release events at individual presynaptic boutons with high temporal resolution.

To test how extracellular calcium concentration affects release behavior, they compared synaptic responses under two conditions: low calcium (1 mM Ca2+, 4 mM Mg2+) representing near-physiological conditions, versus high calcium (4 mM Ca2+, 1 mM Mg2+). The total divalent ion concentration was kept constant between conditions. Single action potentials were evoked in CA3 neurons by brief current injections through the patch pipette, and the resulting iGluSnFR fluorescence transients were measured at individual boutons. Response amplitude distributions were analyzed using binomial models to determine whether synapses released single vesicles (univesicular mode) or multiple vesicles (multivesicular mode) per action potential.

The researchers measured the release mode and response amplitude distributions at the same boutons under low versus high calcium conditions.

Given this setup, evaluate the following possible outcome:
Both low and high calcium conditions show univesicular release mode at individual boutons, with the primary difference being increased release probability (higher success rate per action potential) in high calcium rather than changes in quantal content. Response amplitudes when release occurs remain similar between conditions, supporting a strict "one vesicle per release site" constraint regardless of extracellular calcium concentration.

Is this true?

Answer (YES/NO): NO